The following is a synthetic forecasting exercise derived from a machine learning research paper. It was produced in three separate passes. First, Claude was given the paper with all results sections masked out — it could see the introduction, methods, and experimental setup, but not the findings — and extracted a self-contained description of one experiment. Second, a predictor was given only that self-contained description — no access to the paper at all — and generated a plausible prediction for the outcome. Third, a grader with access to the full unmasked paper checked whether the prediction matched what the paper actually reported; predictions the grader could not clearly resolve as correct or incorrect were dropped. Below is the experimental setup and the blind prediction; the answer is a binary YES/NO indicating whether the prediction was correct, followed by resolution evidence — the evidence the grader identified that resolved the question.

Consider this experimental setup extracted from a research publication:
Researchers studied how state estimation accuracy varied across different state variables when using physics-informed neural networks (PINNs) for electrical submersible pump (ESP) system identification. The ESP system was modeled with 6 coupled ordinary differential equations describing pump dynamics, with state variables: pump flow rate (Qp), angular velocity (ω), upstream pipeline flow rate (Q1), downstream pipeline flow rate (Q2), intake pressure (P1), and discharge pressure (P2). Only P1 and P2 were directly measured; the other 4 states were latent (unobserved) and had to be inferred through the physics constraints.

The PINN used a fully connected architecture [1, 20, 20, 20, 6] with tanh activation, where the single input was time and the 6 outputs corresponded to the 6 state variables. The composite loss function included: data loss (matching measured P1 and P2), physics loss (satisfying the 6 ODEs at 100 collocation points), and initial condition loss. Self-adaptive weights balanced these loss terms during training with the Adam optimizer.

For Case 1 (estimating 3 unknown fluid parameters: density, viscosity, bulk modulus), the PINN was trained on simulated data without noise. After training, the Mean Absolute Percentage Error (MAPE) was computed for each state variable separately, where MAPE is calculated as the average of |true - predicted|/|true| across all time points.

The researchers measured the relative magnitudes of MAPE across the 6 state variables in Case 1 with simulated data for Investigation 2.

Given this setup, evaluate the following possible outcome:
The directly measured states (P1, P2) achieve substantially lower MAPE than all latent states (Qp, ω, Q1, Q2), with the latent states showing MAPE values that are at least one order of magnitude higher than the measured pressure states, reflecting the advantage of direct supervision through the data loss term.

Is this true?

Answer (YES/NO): NO